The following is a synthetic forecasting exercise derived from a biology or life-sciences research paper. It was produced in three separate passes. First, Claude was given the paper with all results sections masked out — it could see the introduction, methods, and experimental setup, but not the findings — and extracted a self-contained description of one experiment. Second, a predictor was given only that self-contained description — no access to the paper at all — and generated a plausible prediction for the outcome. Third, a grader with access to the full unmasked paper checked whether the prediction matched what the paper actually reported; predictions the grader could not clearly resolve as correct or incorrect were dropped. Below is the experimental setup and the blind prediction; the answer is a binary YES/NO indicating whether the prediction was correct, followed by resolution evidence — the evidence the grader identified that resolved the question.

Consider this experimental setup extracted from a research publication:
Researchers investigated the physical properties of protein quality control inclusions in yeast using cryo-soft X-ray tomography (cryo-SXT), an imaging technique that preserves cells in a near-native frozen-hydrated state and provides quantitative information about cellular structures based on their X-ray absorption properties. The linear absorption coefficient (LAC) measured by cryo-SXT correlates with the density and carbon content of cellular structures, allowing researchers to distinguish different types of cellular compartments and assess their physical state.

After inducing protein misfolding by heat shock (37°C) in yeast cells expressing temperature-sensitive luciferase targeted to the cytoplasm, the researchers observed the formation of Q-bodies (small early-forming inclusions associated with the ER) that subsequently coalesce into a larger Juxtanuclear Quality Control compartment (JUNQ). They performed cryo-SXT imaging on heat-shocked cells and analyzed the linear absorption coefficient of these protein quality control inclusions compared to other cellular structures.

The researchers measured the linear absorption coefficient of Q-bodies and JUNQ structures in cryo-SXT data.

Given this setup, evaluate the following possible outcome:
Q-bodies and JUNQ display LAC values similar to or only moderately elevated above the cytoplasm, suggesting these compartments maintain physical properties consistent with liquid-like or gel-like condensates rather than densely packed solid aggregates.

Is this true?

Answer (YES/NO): NO